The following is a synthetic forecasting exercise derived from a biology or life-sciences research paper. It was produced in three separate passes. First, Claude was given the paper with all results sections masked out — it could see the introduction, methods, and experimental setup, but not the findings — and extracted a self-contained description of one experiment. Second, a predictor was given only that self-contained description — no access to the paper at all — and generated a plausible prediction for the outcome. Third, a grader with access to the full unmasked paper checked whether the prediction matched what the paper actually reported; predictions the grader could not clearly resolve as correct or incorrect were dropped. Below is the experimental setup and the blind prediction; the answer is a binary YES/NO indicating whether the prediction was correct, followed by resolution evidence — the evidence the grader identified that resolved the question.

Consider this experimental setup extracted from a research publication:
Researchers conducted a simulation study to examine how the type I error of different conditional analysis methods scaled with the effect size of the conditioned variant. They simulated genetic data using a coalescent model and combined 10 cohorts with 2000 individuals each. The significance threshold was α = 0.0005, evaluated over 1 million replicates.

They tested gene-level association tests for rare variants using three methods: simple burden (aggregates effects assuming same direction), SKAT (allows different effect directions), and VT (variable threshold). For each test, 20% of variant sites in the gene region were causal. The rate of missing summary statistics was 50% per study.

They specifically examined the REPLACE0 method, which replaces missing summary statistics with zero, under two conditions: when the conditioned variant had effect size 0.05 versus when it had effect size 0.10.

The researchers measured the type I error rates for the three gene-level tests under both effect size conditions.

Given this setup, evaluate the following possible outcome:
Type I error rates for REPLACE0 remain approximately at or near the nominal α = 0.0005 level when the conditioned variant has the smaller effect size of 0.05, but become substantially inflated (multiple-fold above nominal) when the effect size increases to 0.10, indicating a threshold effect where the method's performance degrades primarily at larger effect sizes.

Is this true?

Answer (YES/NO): NO